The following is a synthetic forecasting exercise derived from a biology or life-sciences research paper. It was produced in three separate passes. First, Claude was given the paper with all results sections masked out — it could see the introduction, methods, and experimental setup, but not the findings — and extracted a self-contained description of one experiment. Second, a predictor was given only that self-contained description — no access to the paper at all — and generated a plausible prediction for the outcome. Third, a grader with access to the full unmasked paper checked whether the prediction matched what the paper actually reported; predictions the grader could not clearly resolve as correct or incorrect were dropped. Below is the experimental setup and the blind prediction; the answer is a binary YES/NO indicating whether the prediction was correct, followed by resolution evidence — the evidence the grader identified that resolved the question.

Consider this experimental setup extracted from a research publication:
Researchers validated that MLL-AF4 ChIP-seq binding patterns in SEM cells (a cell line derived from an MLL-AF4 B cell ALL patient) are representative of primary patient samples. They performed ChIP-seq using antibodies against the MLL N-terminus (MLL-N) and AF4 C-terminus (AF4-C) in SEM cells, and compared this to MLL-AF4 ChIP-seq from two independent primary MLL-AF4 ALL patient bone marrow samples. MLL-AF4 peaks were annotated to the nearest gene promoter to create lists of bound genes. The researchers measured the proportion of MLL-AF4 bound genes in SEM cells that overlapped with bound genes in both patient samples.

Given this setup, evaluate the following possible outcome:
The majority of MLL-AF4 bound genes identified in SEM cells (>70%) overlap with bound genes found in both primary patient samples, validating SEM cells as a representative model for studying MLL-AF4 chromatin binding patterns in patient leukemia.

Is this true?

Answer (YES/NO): NO